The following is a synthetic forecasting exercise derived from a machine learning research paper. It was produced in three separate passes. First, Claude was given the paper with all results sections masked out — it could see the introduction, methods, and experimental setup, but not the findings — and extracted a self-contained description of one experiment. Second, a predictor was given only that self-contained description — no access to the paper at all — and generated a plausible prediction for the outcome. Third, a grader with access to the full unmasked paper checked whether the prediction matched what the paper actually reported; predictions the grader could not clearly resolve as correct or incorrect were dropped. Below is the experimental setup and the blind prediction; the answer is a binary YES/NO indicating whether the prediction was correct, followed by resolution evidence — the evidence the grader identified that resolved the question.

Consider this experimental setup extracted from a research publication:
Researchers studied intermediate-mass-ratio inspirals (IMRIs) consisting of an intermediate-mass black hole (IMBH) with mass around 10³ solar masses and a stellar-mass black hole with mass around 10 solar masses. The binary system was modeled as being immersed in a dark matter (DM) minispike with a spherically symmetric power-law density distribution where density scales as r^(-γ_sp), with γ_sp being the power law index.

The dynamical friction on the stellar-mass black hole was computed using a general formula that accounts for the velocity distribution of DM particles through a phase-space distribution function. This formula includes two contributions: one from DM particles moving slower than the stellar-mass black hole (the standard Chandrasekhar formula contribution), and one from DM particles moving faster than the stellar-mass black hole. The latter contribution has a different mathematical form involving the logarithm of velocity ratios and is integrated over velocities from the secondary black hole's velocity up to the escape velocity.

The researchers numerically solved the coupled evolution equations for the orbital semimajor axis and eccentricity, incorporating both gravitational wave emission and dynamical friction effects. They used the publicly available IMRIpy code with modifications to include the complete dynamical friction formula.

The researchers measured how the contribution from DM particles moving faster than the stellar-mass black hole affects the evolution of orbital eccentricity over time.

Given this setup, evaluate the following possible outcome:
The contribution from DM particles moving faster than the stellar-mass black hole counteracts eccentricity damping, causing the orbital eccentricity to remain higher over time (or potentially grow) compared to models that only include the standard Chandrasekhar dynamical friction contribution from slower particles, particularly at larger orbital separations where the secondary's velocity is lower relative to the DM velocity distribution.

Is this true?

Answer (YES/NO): YES